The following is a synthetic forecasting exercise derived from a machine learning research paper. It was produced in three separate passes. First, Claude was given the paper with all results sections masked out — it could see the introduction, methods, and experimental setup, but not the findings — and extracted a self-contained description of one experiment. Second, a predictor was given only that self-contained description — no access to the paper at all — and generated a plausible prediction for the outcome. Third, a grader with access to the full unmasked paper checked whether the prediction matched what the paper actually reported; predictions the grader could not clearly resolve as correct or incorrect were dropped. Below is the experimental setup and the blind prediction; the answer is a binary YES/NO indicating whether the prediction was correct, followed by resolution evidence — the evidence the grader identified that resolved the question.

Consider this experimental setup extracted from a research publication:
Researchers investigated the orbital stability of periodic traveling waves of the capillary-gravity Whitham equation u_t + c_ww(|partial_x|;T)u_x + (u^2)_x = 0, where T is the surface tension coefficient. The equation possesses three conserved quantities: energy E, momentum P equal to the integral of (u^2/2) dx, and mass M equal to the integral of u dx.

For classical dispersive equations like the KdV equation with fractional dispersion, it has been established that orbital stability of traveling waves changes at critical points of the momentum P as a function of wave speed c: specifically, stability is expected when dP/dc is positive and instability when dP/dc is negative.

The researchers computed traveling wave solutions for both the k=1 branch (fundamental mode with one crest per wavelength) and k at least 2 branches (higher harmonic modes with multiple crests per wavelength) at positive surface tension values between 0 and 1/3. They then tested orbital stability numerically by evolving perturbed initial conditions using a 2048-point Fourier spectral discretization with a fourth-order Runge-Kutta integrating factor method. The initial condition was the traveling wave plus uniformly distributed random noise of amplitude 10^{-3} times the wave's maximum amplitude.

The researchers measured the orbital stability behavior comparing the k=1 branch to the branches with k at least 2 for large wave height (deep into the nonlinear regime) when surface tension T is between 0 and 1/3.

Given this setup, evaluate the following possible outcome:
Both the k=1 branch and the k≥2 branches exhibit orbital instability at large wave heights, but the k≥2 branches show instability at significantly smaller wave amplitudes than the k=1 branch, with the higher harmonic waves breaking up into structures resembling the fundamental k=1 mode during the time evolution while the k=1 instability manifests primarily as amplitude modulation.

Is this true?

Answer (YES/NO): NO